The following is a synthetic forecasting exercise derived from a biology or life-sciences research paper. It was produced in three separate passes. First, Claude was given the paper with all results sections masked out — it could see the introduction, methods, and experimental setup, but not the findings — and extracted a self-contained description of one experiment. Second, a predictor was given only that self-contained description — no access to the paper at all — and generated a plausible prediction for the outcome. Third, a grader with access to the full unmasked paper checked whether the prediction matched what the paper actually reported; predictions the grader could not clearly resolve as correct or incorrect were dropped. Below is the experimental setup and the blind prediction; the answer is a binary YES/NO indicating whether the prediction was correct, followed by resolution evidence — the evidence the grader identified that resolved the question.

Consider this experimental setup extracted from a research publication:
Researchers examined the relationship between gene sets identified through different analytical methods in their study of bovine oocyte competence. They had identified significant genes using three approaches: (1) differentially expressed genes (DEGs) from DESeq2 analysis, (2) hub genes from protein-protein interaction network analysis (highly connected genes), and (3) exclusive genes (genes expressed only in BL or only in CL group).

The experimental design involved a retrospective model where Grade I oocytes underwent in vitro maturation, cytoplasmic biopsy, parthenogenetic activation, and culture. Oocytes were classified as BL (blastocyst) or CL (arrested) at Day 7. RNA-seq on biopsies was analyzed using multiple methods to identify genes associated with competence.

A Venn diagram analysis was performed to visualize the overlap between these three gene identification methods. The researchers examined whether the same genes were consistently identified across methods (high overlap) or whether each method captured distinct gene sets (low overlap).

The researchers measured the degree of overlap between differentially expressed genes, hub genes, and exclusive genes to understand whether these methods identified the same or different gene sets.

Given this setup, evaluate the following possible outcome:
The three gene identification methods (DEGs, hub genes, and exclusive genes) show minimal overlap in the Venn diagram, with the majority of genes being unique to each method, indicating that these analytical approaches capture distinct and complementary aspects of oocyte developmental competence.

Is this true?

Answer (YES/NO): NO